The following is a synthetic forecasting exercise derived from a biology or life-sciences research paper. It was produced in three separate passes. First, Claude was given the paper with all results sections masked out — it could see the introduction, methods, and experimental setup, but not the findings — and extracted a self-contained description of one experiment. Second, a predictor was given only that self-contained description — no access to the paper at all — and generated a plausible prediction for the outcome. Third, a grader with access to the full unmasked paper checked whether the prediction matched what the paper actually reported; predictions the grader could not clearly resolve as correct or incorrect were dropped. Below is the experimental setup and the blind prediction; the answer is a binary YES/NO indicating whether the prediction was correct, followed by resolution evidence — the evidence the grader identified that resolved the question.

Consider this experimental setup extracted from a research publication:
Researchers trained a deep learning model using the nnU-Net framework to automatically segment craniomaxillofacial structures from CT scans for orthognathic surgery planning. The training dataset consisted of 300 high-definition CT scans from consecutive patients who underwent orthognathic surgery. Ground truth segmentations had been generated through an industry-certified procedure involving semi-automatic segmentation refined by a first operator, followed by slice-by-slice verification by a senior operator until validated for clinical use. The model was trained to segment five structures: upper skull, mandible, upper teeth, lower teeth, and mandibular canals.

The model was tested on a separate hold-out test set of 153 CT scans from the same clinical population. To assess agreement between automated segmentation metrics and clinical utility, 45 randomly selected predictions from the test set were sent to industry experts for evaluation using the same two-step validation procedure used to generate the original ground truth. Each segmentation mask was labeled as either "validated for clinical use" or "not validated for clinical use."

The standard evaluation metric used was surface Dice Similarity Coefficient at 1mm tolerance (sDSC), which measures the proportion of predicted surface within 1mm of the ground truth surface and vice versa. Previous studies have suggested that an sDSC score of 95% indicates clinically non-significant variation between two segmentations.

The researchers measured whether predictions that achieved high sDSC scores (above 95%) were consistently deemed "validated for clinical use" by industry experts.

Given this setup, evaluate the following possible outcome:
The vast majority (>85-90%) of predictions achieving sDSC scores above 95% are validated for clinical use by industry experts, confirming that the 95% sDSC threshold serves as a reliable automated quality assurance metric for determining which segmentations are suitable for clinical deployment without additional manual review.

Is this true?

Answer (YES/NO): NO